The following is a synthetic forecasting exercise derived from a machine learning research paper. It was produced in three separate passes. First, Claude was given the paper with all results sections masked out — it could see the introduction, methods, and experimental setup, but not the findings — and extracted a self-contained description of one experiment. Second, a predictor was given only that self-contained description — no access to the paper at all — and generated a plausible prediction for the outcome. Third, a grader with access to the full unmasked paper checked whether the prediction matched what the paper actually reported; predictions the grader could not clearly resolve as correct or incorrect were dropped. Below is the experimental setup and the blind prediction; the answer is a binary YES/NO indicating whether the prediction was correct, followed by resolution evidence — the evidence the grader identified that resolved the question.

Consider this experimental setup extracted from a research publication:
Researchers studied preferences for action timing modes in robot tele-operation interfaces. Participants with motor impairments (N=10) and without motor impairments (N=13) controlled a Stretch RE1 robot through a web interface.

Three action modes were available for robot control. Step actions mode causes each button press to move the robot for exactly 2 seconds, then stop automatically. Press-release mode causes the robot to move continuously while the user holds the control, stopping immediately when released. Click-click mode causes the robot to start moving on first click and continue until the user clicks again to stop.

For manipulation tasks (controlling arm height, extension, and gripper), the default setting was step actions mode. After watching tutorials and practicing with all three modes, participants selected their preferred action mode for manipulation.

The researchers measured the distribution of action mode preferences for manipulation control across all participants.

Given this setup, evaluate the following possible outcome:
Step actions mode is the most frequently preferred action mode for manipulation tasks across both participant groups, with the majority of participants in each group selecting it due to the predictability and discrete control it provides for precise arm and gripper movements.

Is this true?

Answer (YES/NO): NO